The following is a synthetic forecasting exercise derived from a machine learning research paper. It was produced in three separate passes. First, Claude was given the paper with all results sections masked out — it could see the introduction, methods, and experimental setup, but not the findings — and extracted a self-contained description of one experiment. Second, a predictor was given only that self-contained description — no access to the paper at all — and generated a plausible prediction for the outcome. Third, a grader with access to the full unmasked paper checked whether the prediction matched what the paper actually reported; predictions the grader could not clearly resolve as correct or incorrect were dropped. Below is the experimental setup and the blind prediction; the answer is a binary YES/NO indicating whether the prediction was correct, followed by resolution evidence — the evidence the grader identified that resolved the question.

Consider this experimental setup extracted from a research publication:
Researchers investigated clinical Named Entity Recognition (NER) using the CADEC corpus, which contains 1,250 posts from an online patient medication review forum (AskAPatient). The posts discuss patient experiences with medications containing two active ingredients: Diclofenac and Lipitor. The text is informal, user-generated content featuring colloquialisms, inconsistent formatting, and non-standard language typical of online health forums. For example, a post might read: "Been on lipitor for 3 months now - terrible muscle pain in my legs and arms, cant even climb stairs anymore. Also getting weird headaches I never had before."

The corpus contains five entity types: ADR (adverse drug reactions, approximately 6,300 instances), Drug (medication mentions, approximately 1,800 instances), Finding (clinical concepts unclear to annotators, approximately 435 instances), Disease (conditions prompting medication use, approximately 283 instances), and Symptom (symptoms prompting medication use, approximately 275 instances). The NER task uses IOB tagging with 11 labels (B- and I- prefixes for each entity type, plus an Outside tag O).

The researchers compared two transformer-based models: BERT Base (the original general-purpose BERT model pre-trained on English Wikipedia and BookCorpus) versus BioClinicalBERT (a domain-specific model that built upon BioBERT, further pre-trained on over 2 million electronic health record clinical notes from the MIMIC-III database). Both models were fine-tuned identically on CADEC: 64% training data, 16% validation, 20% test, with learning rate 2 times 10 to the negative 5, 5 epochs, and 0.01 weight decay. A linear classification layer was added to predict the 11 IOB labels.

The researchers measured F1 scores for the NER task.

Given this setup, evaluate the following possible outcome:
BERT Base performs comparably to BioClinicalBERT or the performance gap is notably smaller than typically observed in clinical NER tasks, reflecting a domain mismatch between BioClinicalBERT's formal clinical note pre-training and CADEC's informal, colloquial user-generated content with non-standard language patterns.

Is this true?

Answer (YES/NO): YES